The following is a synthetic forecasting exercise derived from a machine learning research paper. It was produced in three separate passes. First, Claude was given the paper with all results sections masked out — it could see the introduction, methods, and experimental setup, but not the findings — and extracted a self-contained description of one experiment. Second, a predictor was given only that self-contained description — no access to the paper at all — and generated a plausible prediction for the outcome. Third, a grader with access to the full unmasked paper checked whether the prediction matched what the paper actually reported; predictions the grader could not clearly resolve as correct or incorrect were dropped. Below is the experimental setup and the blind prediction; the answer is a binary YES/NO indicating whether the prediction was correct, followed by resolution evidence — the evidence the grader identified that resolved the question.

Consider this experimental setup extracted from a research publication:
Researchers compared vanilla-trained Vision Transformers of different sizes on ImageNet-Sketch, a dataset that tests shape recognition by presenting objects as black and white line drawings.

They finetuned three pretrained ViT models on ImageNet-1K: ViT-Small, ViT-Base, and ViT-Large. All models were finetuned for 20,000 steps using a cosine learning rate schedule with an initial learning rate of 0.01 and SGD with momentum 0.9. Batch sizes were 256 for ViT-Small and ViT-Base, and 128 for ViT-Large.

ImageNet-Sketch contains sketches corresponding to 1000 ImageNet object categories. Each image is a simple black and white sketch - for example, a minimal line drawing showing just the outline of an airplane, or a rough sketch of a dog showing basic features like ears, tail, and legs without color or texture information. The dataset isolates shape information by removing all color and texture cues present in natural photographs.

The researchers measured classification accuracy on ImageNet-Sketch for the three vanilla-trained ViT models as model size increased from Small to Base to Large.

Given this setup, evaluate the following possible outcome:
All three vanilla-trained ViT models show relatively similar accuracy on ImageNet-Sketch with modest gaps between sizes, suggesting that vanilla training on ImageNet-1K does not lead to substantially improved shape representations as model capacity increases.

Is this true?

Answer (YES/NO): NO